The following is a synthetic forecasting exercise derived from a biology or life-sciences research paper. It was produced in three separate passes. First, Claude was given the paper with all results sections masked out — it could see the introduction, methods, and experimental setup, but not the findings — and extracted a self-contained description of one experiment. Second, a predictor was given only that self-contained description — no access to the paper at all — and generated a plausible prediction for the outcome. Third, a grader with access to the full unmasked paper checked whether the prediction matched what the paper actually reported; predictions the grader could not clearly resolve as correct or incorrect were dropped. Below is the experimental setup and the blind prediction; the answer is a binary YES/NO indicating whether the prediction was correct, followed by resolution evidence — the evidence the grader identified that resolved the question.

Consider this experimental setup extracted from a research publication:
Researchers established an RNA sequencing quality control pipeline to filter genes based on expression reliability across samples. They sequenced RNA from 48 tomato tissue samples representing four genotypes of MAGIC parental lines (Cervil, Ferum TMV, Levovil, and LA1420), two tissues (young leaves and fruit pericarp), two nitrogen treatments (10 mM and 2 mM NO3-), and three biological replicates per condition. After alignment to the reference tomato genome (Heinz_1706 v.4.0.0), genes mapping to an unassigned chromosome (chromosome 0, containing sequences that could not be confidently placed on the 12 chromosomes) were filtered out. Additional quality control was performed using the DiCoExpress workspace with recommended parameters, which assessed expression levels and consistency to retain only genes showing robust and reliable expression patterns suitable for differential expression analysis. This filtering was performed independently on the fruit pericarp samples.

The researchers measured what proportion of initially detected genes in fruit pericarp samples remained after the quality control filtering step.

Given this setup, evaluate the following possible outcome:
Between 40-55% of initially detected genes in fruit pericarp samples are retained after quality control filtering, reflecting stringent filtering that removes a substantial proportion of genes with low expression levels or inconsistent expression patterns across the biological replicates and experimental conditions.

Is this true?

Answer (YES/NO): YES